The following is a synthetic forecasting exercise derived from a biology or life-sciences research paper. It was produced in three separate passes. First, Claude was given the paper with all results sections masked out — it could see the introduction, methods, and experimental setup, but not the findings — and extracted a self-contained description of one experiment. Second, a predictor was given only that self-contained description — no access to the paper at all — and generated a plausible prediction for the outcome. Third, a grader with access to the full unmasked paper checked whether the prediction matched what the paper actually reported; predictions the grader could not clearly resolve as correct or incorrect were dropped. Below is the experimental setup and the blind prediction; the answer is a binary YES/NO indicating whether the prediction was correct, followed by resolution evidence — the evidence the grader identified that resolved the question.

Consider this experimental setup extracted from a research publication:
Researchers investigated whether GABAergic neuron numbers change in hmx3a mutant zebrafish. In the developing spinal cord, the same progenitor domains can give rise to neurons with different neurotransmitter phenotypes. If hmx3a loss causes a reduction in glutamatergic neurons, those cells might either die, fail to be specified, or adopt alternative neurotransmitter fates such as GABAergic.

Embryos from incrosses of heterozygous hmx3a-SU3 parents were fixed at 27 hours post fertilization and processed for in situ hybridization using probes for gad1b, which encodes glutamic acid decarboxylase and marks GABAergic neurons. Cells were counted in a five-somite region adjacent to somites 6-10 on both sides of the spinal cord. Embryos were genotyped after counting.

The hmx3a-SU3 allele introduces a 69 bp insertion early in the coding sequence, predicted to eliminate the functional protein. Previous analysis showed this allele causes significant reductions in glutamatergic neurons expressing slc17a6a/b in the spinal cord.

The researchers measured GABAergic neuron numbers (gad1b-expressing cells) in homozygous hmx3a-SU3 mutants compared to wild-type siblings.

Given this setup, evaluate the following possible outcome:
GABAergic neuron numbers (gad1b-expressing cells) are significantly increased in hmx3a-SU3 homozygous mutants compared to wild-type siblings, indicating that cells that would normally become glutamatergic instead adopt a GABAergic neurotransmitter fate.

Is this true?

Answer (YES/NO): YES